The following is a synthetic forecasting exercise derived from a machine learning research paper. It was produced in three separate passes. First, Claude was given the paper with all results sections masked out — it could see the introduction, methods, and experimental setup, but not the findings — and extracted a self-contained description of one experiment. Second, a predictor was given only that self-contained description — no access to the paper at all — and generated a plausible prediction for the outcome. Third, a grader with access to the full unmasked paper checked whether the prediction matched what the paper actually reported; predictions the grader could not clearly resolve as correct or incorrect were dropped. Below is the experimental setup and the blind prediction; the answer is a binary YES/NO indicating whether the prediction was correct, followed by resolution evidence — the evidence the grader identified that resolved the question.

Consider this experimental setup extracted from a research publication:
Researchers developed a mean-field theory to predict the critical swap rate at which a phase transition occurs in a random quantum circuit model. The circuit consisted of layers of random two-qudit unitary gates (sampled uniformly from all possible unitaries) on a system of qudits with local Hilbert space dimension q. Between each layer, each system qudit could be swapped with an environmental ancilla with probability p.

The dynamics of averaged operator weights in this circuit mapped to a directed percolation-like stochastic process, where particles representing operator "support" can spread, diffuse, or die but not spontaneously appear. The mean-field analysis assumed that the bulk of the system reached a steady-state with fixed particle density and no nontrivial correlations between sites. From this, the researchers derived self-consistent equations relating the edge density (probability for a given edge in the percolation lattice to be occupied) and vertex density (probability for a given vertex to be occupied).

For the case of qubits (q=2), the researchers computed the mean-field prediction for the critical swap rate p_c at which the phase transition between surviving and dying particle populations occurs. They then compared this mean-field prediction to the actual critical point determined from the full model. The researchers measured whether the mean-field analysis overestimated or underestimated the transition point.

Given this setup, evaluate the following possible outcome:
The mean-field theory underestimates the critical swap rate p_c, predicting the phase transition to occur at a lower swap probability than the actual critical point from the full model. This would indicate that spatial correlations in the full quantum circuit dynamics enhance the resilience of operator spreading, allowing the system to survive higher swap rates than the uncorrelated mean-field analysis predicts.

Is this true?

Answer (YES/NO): NO